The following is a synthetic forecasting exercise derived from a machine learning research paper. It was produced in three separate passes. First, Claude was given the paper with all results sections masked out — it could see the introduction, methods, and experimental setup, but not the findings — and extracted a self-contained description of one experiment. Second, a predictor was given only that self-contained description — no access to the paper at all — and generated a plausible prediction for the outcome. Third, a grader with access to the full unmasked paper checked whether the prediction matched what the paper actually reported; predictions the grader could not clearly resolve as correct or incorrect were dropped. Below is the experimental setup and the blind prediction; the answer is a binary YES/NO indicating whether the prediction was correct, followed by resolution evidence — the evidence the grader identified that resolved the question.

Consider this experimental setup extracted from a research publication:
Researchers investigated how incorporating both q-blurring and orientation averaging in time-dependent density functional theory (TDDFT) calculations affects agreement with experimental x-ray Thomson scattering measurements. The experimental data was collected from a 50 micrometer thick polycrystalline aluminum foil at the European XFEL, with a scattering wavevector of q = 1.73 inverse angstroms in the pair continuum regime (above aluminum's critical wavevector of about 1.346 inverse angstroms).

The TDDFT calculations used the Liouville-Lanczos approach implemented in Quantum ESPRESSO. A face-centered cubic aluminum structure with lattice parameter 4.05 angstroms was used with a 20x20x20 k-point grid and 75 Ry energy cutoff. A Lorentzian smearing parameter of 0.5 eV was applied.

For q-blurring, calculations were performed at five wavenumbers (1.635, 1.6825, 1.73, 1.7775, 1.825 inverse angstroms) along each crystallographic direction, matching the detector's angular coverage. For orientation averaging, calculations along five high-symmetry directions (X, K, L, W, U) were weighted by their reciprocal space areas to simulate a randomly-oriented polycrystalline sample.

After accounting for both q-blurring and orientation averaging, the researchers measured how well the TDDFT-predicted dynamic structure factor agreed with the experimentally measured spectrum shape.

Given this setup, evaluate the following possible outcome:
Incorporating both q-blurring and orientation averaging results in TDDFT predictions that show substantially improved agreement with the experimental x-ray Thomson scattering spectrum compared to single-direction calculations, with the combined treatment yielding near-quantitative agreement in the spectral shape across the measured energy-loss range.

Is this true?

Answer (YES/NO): NO